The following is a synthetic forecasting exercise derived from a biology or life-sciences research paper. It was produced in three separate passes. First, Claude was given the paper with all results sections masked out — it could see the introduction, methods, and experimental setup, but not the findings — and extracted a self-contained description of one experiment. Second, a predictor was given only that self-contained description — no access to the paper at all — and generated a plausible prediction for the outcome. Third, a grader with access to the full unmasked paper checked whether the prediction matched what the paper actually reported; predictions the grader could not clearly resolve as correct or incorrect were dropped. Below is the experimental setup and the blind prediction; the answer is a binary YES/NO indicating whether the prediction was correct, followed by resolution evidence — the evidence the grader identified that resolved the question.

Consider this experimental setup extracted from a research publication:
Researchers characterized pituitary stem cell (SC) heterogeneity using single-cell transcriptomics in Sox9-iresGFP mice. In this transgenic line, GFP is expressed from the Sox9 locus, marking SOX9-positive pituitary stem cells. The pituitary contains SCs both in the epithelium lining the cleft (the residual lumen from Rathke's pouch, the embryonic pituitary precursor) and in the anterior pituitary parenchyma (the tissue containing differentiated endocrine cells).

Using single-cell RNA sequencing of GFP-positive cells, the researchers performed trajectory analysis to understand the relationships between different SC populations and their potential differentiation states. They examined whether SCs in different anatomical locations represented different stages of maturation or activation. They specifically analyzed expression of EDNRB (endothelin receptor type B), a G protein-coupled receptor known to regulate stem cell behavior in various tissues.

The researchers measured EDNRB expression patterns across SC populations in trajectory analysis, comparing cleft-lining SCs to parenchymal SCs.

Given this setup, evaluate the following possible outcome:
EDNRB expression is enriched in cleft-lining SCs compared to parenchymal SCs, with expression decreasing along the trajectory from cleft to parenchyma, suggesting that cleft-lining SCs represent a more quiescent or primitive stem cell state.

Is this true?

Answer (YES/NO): YES